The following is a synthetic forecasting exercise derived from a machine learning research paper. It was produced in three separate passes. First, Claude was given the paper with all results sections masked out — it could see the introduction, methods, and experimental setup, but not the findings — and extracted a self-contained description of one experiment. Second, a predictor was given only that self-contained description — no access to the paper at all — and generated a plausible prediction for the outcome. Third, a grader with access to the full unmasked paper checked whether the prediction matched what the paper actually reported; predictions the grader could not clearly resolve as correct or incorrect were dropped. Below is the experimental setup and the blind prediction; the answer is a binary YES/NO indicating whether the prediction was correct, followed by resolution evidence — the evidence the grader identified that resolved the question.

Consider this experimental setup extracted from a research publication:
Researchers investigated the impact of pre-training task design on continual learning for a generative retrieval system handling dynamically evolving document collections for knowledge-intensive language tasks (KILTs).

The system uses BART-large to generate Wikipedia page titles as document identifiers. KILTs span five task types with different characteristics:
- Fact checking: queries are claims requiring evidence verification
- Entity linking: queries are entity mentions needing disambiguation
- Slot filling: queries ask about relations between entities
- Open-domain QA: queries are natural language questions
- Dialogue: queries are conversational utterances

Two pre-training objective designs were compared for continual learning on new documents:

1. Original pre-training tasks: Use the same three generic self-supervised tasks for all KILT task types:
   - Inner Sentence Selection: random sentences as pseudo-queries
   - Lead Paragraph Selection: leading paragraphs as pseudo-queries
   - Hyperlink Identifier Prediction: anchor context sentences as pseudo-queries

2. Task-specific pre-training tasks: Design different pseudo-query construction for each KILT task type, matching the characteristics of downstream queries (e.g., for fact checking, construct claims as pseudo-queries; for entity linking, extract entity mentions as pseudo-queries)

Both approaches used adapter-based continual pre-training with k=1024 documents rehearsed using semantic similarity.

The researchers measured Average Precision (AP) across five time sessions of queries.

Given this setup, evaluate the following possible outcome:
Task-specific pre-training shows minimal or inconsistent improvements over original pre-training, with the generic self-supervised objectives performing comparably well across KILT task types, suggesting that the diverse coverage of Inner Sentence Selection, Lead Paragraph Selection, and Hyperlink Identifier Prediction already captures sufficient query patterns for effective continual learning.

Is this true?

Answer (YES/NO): NO